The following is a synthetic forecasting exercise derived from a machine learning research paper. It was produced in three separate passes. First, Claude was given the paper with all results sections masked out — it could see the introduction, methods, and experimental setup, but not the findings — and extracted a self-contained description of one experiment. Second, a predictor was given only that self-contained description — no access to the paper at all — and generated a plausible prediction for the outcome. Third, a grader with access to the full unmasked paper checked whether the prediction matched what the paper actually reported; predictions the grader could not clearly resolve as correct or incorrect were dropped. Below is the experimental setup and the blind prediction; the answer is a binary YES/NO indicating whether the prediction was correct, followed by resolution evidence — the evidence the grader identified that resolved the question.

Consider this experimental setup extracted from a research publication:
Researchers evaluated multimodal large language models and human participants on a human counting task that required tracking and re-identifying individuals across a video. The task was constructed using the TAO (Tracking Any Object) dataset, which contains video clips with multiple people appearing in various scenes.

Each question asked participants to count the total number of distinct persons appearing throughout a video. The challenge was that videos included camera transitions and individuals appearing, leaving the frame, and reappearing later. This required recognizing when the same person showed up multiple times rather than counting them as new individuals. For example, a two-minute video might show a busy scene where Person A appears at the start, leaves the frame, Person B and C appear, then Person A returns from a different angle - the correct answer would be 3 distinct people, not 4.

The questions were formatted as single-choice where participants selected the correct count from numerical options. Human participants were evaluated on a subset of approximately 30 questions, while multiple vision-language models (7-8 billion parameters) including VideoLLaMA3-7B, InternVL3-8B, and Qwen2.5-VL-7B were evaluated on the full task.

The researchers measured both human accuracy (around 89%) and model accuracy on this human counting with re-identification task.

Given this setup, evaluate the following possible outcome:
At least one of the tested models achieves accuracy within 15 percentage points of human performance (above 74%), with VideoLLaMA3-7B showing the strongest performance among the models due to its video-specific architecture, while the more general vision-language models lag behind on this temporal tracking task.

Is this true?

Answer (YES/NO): NO